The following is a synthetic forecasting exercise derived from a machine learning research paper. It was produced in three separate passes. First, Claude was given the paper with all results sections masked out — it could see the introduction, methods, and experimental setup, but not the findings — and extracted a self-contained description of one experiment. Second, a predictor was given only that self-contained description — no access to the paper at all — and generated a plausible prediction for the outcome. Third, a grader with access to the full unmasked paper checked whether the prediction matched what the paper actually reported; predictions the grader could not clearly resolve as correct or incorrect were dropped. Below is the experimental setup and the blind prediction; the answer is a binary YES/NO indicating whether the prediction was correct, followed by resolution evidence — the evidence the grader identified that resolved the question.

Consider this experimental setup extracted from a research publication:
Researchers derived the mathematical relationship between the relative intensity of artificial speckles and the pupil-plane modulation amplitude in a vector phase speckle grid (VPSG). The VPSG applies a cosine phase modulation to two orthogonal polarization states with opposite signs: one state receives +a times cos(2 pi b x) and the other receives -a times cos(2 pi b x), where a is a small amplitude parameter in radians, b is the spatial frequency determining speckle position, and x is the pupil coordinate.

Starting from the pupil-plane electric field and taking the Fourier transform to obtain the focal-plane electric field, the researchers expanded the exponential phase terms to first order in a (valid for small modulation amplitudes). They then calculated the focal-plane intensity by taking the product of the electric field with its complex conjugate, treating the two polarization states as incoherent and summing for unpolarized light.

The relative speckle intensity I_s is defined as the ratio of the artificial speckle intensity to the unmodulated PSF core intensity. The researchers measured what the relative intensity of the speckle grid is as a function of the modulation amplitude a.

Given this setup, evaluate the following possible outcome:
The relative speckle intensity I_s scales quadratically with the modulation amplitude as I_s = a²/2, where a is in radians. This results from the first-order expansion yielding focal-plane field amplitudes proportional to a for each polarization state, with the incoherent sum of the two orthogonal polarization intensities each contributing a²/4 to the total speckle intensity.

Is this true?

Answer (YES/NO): NO